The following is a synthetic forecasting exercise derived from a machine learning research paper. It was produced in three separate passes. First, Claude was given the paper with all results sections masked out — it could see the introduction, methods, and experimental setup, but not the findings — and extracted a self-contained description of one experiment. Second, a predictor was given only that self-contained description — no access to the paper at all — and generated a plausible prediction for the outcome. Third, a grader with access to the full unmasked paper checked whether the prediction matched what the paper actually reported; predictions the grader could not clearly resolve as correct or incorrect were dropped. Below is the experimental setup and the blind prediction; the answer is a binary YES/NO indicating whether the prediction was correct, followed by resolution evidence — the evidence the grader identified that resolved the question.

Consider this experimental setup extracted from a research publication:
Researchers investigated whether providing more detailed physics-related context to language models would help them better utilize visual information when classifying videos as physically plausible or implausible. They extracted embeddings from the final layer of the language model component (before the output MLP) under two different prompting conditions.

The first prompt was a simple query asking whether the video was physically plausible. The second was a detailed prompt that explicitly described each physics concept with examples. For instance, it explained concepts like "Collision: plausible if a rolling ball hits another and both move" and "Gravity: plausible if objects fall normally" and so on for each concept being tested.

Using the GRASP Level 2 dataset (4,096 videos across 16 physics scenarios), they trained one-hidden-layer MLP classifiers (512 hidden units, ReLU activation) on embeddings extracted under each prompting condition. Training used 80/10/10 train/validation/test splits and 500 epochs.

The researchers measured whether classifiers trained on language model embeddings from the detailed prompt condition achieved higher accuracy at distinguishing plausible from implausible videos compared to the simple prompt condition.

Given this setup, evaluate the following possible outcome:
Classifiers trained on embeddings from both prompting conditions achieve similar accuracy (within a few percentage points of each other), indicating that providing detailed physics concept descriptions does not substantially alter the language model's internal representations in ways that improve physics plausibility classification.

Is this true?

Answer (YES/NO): NO